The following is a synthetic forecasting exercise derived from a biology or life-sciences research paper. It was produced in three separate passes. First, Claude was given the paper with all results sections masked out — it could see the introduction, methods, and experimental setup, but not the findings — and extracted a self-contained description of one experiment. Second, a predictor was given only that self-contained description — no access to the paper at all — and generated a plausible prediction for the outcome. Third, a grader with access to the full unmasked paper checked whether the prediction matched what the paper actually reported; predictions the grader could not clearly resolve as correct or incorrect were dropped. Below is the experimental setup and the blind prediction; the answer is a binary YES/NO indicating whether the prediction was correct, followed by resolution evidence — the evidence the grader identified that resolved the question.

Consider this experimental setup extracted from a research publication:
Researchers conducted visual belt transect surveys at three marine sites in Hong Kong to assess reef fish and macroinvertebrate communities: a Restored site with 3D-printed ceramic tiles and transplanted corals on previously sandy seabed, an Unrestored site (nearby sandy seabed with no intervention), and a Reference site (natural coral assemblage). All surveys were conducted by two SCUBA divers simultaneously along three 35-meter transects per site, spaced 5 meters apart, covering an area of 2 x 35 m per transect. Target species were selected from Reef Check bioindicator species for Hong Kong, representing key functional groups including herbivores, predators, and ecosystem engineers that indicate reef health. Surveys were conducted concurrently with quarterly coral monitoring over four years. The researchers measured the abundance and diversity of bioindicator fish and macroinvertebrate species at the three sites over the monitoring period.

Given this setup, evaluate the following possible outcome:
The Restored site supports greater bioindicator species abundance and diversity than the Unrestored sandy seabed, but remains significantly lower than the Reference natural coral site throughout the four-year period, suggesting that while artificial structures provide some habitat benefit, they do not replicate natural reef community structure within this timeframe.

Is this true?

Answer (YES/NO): NO